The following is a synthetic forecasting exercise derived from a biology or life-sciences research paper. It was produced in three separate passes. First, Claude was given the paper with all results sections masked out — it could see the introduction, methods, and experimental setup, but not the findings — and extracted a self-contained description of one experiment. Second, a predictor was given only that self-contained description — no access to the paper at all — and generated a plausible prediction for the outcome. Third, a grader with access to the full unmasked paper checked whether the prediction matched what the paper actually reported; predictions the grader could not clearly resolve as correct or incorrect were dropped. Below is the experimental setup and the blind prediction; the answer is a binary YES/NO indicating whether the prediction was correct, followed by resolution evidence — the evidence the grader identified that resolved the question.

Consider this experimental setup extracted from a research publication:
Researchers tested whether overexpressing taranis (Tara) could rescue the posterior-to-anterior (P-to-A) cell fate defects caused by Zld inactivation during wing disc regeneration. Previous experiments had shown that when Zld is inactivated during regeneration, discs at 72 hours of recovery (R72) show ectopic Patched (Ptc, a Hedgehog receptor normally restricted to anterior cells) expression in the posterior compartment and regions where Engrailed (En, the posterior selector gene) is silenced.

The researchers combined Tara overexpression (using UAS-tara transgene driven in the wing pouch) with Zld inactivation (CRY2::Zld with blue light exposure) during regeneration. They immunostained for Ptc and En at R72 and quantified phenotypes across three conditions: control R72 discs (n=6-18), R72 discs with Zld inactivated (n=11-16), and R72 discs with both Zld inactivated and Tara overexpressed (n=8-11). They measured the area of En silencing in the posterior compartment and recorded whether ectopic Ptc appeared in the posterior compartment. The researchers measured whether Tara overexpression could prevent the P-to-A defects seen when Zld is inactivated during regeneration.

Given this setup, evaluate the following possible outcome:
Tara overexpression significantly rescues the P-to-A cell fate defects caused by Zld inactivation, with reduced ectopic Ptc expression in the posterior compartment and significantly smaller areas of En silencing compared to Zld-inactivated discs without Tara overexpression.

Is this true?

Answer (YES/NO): YES